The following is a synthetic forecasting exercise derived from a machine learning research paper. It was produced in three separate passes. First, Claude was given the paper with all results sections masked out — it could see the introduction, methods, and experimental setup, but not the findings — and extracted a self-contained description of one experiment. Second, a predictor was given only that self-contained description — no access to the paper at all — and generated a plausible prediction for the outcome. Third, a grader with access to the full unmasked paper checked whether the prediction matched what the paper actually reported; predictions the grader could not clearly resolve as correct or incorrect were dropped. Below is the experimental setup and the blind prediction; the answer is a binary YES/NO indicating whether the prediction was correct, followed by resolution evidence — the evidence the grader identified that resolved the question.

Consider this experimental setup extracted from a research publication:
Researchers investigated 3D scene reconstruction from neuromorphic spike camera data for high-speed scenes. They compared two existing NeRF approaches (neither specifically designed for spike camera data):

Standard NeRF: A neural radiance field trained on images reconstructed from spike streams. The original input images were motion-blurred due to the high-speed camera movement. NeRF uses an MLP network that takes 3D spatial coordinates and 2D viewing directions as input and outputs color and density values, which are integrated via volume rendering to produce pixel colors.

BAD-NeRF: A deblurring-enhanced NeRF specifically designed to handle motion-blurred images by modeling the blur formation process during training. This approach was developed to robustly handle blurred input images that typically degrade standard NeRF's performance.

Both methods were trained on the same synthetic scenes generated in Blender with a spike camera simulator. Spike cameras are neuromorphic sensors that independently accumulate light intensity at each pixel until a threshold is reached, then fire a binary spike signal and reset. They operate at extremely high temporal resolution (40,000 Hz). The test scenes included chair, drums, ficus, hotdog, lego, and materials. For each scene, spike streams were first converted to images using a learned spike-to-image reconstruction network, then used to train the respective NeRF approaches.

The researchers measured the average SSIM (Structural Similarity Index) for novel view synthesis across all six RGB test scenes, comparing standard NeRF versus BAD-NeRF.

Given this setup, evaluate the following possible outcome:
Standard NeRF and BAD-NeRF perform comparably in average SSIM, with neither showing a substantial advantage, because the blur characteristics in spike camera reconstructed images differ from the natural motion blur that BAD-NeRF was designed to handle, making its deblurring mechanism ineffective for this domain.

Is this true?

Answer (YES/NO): NO